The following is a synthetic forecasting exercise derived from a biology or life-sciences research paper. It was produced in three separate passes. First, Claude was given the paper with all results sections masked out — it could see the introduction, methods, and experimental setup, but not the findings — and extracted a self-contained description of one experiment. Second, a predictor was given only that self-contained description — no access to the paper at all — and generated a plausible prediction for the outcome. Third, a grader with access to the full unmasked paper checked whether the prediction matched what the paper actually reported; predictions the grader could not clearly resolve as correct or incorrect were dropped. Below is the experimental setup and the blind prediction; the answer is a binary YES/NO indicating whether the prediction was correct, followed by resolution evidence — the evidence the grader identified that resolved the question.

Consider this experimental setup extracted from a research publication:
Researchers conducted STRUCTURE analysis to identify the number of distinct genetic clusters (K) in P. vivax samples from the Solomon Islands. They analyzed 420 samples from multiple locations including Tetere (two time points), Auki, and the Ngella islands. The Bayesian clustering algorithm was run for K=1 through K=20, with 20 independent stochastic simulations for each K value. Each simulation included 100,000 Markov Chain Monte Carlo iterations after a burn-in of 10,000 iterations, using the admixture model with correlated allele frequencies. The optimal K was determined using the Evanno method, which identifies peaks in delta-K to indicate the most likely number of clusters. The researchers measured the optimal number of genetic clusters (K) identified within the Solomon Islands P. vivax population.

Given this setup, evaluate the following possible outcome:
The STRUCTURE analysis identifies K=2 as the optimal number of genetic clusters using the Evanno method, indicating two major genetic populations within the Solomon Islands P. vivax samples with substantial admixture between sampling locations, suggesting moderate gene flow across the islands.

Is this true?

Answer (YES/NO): NO